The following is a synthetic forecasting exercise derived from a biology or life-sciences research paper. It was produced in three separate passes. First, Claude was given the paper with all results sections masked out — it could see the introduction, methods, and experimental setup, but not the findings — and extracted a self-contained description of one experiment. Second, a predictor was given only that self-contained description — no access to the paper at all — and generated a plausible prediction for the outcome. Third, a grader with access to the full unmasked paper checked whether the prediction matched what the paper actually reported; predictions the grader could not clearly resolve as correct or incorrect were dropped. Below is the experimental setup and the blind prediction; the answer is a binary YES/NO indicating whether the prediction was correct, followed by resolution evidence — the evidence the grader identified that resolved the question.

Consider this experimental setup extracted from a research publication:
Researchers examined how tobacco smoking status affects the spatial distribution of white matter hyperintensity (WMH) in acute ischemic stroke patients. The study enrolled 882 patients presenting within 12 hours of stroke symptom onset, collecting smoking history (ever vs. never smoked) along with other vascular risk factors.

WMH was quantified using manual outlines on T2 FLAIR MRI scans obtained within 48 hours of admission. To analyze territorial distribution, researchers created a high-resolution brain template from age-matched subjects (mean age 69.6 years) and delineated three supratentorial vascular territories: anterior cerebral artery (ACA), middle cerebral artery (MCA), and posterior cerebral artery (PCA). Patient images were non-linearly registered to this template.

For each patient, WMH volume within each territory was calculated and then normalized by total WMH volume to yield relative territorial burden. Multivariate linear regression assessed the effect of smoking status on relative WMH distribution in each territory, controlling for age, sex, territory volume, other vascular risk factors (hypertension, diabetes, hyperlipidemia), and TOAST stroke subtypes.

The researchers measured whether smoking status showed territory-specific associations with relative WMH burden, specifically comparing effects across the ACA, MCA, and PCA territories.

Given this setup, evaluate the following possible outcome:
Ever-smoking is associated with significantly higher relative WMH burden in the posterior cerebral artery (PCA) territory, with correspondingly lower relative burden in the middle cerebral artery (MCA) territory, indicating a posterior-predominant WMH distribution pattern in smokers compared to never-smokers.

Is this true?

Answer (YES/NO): NO